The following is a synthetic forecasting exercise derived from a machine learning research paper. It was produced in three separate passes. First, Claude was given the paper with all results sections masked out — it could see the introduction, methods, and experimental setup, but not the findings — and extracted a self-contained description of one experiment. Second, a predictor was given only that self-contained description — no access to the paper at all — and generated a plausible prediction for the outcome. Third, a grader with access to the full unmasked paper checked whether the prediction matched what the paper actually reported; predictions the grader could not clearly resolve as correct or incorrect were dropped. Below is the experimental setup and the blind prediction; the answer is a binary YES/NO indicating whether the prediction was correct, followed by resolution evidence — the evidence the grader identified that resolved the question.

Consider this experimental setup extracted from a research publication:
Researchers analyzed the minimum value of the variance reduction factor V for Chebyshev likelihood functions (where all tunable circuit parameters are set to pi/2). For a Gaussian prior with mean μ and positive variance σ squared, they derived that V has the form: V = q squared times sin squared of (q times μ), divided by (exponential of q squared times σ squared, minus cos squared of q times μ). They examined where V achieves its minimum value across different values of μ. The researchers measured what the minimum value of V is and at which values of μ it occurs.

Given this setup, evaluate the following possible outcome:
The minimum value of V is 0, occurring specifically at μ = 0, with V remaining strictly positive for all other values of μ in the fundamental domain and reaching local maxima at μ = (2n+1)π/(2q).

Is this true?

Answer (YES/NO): NO